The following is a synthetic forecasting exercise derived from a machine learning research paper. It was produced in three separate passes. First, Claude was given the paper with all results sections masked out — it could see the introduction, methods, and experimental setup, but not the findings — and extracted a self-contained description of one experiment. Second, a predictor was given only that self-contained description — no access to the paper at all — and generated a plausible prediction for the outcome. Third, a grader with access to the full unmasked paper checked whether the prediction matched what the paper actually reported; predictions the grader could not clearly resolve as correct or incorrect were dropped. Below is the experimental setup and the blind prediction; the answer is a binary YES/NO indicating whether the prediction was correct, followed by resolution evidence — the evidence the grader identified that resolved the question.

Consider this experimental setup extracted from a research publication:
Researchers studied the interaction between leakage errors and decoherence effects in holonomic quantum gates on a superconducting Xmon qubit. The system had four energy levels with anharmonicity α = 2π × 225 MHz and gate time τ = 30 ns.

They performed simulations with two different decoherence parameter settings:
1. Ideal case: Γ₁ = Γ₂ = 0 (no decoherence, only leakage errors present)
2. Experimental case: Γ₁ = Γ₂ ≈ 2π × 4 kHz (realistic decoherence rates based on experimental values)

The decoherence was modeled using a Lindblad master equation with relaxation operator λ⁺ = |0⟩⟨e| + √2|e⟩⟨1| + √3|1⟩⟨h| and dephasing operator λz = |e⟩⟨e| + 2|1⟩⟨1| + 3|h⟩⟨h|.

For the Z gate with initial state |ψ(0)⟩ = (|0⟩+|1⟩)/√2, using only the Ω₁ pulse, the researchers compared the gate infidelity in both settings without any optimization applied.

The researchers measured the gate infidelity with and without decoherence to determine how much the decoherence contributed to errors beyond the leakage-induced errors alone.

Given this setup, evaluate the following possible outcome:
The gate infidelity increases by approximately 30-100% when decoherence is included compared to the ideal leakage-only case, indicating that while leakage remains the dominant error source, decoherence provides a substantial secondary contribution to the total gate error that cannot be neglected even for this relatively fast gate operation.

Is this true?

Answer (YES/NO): NO